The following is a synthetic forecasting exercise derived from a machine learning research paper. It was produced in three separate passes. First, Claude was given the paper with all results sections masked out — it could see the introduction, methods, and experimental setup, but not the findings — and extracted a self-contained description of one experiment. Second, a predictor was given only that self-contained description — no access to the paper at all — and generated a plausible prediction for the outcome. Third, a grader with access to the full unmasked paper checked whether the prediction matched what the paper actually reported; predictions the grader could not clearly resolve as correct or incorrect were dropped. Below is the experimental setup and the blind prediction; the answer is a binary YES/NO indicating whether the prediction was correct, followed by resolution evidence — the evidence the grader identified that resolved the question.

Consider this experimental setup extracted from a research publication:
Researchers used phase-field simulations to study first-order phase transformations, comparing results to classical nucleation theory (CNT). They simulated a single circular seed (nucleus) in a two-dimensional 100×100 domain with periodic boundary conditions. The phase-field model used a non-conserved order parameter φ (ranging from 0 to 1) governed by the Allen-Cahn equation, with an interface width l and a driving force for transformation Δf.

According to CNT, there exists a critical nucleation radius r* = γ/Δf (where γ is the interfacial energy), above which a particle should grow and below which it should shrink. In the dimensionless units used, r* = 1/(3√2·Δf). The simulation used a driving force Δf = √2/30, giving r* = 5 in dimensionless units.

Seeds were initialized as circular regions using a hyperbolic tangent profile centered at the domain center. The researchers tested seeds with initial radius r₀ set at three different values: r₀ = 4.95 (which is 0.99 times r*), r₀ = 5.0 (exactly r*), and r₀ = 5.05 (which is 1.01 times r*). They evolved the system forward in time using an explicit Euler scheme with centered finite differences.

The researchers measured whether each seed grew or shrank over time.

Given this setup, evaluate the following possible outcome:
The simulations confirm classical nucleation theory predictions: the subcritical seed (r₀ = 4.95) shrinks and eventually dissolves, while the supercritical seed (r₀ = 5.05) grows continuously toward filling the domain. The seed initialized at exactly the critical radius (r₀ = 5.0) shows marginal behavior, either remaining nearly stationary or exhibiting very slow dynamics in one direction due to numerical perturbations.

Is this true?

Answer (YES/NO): YES